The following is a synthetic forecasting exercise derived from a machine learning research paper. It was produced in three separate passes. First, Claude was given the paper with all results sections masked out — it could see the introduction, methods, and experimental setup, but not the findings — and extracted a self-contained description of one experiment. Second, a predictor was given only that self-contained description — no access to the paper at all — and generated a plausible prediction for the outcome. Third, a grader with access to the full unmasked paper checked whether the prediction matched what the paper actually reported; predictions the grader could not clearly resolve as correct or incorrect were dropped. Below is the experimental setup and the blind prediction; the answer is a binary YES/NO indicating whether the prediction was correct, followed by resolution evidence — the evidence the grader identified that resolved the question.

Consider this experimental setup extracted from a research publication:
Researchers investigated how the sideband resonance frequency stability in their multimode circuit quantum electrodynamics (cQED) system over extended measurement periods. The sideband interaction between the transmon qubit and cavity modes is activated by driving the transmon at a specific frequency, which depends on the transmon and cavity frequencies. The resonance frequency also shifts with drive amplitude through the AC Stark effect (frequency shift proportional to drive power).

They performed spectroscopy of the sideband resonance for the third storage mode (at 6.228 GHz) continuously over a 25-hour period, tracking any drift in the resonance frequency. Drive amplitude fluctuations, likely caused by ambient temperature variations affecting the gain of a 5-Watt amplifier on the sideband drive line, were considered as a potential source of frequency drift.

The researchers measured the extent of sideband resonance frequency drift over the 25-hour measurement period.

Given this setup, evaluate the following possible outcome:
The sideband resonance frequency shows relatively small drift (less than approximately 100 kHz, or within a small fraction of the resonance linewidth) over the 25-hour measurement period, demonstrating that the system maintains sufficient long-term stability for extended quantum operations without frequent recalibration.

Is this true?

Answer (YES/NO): NO